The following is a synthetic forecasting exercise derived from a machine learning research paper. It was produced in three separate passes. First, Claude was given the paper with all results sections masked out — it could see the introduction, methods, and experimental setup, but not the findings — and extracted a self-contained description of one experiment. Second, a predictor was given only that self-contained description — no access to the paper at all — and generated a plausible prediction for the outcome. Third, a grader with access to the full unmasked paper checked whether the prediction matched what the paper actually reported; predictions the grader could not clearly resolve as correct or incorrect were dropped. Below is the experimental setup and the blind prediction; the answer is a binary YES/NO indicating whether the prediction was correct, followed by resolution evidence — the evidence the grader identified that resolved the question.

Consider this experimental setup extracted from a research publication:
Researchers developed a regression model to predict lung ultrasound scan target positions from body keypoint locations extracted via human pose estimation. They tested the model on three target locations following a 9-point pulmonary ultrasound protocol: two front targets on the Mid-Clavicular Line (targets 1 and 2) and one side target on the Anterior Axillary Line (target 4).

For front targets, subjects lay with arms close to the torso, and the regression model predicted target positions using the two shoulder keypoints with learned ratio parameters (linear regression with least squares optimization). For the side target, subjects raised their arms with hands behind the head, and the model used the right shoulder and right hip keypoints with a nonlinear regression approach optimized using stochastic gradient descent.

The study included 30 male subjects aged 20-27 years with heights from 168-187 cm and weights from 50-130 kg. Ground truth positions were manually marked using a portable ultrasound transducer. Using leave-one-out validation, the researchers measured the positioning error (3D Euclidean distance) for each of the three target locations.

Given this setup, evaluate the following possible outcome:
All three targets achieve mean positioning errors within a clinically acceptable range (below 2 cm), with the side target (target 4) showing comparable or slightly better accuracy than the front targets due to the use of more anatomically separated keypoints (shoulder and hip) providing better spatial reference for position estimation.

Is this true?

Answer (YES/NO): NO